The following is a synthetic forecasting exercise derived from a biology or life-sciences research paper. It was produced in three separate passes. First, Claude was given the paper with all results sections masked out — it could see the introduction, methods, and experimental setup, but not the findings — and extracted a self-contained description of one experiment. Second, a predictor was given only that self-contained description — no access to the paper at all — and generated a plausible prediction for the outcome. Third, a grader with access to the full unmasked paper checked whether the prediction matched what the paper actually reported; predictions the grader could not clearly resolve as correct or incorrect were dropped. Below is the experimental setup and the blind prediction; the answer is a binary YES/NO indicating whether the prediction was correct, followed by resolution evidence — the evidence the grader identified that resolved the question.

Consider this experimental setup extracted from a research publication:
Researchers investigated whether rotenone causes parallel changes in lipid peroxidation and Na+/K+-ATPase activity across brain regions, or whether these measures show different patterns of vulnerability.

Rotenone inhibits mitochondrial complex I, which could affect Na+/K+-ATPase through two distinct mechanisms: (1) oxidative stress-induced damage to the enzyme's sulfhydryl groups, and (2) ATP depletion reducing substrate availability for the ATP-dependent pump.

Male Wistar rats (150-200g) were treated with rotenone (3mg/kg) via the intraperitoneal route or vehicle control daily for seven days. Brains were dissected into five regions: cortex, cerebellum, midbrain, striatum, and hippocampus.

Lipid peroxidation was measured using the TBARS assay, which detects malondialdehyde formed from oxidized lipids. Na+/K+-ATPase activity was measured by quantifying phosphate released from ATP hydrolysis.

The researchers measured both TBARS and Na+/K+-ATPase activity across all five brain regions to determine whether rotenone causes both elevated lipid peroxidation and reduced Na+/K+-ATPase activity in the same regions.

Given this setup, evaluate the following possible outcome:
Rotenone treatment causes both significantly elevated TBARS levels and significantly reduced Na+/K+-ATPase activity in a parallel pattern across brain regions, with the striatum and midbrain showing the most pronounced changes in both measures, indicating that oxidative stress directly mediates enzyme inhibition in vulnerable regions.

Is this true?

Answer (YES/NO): NO